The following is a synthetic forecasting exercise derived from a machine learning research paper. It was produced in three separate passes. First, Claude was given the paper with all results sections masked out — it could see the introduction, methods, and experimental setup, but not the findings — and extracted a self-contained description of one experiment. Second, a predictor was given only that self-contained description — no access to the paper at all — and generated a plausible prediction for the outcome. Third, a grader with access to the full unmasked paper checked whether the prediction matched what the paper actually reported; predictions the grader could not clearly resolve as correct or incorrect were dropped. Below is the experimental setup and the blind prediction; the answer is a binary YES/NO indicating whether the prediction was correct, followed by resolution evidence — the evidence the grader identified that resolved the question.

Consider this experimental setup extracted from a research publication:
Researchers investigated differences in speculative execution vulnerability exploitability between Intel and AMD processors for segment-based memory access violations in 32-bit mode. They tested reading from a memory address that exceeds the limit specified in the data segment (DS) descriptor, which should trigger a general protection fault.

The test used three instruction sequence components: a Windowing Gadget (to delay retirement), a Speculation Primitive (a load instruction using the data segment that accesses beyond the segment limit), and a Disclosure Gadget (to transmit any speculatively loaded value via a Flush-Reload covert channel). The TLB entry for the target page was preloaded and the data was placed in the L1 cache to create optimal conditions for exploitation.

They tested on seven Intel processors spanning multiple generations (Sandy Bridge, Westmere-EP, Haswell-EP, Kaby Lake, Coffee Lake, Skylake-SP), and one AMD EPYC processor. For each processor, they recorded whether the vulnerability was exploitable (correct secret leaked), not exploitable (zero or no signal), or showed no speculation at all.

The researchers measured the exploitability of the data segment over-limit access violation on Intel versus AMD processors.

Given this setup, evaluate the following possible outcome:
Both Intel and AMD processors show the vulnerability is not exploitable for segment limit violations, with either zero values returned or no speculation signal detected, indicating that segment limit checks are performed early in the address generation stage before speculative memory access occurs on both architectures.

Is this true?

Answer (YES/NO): NO